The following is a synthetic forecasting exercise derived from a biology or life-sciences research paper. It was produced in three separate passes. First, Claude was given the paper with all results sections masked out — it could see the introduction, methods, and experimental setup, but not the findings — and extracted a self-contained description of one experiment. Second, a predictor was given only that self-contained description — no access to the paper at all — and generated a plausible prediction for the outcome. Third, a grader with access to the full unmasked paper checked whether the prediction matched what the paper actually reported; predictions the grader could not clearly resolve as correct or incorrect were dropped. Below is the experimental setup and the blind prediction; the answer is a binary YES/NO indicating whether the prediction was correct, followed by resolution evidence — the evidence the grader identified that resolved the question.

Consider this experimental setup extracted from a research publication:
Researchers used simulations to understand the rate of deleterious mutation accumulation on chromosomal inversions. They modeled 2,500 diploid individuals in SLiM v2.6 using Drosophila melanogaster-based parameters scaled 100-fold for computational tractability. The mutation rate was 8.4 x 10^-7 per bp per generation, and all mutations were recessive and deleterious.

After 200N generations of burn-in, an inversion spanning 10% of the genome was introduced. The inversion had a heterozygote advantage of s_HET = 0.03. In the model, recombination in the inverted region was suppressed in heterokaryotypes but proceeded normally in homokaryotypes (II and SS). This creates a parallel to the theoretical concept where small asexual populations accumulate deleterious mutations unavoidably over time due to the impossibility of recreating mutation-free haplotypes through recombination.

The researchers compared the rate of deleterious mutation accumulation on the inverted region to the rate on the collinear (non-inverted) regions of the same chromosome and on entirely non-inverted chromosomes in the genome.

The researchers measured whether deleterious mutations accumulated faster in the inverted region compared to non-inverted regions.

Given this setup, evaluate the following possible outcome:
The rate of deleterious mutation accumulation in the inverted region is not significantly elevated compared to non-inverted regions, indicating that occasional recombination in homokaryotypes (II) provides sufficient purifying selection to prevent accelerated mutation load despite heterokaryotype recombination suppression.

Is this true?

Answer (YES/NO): NO